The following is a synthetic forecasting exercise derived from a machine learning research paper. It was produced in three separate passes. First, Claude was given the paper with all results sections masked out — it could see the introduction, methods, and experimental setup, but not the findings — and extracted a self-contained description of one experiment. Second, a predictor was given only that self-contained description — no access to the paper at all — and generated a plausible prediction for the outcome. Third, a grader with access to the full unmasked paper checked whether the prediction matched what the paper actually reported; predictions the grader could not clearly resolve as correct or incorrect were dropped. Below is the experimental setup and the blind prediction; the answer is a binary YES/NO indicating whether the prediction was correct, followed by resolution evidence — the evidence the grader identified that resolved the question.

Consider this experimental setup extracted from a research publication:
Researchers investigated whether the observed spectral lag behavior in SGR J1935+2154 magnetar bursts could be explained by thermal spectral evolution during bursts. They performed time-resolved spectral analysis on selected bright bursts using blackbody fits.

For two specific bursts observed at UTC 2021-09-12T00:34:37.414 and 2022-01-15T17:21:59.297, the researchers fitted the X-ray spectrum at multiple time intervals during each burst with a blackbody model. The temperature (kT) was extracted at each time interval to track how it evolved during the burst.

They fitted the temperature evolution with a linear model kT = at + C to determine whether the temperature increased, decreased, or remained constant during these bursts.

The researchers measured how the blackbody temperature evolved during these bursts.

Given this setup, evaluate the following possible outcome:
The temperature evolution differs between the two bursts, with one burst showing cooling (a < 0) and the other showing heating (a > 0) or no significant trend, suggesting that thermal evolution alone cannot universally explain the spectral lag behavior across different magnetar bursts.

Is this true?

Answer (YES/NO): NO